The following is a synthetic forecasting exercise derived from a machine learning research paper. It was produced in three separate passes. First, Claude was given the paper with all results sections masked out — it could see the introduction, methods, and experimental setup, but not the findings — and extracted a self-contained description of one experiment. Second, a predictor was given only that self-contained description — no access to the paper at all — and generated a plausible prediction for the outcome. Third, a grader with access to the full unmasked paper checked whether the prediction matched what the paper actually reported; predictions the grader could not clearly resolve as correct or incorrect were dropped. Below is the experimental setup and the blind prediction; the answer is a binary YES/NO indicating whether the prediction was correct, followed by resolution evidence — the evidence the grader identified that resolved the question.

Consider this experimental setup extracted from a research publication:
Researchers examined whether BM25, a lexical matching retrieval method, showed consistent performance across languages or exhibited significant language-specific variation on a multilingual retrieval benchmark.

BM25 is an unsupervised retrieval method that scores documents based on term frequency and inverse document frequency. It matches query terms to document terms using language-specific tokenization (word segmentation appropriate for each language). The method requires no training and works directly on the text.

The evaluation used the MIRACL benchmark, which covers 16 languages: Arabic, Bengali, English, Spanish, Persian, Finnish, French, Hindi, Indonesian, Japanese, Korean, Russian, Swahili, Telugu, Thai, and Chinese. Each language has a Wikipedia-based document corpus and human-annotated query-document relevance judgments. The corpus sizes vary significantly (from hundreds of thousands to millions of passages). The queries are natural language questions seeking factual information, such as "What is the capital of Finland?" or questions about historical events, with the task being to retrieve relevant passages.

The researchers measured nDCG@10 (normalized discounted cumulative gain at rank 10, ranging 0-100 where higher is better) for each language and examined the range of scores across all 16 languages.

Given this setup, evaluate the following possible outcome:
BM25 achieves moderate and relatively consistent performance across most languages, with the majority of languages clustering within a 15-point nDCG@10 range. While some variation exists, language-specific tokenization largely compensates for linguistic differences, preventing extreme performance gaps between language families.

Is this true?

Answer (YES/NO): NO